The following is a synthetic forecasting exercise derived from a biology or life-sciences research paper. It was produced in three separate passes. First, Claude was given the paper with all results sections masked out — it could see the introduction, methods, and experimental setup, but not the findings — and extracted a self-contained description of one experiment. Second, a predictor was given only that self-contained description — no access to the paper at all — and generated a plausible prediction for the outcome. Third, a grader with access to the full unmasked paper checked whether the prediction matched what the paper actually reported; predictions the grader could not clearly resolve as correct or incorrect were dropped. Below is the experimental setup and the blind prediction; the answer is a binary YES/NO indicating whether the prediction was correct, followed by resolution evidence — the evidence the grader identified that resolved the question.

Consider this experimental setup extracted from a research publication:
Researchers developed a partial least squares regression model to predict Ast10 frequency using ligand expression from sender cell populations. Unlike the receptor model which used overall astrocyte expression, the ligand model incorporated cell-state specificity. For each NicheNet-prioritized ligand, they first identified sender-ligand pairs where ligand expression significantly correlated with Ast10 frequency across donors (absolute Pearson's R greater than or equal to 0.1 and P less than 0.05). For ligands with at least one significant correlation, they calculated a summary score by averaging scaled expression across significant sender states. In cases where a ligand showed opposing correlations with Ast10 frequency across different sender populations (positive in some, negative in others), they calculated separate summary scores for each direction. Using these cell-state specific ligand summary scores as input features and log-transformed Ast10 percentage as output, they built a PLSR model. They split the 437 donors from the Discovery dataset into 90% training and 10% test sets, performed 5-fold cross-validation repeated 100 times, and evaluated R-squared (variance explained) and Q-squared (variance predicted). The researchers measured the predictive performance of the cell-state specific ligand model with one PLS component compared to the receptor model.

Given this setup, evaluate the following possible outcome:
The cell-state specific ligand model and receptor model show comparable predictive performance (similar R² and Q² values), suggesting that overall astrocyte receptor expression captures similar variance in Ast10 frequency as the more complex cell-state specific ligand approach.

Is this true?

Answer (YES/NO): NO